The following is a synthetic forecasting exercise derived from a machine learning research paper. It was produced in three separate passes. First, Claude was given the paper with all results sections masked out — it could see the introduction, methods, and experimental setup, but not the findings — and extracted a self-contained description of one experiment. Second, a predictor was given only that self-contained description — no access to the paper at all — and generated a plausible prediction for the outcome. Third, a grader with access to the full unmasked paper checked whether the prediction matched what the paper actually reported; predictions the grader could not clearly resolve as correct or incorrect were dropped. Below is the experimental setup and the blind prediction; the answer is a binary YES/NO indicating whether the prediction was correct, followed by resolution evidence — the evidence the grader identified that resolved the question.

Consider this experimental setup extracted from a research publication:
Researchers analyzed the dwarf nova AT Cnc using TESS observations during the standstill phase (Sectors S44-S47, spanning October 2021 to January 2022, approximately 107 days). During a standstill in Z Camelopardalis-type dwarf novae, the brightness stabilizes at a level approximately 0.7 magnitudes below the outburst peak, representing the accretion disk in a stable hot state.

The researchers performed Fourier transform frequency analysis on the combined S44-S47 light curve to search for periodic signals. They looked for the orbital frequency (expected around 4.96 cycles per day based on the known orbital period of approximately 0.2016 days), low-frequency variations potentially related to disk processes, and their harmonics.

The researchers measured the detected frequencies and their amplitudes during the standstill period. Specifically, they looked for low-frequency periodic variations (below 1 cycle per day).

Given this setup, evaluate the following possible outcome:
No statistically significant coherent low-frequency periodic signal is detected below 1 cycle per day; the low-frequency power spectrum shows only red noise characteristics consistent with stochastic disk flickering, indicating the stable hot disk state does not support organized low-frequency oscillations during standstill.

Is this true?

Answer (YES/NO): NO